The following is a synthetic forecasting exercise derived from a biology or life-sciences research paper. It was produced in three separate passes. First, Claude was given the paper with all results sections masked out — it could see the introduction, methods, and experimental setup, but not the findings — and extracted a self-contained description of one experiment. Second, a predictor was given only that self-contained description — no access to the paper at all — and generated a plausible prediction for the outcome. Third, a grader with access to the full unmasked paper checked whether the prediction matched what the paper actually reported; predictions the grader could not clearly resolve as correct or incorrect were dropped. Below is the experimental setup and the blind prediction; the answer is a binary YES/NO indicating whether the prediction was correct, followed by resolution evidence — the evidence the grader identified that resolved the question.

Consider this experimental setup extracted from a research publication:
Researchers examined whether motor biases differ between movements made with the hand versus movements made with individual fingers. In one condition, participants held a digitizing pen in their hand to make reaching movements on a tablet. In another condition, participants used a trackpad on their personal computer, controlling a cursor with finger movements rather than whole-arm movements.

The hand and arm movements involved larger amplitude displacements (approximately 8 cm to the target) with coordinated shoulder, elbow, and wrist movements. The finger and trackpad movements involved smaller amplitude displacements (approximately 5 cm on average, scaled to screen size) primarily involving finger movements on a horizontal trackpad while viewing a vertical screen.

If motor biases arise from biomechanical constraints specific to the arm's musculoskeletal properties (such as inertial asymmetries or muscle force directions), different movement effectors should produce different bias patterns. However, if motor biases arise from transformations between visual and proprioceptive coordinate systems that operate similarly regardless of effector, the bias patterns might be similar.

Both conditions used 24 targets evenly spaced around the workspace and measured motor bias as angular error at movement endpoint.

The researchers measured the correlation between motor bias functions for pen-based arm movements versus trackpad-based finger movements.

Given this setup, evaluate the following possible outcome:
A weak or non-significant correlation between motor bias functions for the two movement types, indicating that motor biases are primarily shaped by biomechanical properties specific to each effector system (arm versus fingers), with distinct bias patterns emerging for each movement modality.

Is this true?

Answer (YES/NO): NO